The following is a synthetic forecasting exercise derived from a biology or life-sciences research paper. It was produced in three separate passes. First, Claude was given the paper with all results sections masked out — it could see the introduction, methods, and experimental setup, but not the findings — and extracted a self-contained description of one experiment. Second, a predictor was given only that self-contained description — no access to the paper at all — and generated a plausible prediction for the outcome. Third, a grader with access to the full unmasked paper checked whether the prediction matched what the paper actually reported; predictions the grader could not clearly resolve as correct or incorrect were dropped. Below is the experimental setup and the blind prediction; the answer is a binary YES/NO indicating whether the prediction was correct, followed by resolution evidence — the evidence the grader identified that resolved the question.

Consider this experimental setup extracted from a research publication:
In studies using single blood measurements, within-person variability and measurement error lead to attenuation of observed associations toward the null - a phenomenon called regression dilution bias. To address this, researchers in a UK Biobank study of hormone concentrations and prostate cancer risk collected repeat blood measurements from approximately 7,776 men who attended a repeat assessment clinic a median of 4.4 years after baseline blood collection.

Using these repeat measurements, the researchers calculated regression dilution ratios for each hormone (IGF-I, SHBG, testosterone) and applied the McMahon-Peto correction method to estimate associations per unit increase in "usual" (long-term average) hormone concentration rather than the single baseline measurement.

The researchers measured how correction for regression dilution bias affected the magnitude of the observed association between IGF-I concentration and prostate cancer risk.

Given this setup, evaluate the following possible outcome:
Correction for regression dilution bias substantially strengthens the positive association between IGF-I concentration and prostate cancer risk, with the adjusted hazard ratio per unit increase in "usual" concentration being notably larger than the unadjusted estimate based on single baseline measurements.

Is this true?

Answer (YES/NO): NO